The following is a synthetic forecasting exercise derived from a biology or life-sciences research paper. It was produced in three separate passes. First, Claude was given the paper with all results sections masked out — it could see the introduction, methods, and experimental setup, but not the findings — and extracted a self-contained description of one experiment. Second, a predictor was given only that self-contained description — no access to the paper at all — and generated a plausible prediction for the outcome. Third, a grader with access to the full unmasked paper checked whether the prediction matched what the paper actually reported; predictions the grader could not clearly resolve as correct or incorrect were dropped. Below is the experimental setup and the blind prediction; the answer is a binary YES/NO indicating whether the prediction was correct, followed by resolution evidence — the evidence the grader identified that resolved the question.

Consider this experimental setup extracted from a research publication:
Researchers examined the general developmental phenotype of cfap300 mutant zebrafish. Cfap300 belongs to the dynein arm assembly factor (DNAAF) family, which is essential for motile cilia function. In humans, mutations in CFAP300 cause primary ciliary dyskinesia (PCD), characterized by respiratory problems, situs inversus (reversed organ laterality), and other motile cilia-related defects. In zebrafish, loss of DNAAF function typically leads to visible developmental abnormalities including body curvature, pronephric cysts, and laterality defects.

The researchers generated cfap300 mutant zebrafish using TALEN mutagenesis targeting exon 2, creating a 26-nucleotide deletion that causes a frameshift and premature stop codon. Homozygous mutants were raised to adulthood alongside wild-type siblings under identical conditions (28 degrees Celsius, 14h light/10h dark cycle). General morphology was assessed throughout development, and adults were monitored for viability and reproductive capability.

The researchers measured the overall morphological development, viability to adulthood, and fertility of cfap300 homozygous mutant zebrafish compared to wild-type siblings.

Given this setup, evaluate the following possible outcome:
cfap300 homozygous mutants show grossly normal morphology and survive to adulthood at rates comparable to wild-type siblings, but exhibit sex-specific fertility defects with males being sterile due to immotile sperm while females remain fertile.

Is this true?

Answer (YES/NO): NO